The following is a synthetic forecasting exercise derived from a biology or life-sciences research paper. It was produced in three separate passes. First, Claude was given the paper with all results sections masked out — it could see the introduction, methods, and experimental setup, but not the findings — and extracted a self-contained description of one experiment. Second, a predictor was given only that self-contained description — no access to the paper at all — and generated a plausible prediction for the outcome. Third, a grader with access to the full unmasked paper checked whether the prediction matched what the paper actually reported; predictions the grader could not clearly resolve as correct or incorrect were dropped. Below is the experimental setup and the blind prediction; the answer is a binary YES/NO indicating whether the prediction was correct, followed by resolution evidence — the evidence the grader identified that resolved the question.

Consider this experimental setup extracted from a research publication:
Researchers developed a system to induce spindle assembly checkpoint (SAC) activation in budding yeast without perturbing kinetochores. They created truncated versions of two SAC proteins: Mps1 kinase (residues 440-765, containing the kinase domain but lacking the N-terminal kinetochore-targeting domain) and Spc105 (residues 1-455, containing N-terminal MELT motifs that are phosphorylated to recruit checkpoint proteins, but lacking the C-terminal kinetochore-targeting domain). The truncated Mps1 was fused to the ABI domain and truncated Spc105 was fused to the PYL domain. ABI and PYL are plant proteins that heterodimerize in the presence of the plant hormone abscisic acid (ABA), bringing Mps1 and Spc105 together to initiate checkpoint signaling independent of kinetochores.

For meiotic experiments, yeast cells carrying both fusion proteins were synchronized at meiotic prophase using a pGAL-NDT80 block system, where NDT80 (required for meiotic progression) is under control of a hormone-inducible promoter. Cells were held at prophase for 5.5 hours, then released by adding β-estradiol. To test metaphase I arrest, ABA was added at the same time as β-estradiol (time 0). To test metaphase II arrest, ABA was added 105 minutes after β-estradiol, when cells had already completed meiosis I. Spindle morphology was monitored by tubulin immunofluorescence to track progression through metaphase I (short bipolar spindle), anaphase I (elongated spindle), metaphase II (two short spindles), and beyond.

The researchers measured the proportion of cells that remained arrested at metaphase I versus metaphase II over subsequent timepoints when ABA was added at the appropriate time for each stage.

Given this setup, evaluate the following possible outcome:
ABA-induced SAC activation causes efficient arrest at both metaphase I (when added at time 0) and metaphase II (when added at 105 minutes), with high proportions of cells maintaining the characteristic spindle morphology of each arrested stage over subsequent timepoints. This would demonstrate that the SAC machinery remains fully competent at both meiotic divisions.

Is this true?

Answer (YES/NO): NO